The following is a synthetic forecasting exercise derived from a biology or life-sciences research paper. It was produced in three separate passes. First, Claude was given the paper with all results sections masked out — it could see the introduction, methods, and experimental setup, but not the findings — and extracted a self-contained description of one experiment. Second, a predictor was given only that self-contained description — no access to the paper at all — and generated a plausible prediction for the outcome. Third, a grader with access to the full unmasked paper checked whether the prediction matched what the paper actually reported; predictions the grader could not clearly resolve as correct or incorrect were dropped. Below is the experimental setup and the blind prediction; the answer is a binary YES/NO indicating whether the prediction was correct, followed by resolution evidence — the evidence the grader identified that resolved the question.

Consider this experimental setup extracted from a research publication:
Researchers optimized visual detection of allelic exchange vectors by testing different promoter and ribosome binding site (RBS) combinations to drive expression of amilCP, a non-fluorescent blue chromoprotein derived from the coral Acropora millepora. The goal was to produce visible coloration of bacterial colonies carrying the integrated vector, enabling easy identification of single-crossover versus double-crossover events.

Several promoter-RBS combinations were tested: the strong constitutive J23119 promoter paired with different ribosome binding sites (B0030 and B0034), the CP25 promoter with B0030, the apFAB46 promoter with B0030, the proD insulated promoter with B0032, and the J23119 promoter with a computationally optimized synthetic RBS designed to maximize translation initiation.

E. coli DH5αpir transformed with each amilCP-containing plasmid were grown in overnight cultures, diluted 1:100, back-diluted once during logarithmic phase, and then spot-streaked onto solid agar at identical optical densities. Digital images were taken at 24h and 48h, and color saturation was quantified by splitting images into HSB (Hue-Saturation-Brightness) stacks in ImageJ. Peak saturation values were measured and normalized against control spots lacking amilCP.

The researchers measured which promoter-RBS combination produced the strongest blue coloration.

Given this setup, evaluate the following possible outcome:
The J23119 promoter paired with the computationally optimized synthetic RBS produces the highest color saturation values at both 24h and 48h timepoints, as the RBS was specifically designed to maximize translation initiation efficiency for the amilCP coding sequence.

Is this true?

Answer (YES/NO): NO